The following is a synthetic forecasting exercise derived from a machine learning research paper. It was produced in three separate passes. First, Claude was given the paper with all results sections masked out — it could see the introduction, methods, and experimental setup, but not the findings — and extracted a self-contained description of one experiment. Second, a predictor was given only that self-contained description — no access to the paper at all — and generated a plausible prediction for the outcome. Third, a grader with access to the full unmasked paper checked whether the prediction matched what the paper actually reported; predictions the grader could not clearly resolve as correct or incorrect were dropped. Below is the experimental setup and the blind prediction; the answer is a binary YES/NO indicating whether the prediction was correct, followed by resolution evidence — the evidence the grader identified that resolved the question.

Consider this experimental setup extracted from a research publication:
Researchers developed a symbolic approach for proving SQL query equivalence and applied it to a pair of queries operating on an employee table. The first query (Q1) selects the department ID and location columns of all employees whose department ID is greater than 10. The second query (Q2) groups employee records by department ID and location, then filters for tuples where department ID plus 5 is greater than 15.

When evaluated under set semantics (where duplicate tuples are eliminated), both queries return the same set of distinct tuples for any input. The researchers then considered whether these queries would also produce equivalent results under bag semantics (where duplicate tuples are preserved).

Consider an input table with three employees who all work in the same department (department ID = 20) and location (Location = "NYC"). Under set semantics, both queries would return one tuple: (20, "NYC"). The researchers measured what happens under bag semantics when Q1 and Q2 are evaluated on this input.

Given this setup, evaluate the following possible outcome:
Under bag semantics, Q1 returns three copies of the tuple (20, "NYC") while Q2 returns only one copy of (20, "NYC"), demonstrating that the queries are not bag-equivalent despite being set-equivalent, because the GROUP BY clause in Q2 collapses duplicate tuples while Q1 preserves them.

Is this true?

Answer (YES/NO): YES